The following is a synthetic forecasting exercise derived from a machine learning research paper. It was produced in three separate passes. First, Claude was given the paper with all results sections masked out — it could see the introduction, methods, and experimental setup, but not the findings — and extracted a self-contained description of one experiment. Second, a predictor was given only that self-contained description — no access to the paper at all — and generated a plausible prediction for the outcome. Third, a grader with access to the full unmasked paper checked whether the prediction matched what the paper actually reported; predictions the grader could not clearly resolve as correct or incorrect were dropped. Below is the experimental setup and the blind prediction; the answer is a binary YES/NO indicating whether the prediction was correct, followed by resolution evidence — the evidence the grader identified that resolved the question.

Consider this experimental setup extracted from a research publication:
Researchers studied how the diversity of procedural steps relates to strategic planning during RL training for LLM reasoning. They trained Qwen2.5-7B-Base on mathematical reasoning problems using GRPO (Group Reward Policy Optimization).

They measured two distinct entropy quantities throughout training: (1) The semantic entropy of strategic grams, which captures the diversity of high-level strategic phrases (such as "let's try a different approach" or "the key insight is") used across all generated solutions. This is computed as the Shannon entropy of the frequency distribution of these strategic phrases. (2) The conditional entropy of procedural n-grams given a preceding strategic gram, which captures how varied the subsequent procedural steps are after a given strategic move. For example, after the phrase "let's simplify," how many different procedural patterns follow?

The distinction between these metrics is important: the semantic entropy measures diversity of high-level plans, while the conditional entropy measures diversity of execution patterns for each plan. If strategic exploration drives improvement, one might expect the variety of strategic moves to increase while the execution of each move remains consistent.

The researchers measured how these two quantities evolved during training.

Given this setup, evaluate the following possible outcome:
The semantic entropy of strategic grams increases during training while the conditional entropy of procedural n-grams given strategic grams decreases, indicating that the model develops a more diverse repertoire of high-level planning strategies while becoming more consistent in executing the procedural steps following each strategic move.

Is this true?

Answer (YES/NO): NO